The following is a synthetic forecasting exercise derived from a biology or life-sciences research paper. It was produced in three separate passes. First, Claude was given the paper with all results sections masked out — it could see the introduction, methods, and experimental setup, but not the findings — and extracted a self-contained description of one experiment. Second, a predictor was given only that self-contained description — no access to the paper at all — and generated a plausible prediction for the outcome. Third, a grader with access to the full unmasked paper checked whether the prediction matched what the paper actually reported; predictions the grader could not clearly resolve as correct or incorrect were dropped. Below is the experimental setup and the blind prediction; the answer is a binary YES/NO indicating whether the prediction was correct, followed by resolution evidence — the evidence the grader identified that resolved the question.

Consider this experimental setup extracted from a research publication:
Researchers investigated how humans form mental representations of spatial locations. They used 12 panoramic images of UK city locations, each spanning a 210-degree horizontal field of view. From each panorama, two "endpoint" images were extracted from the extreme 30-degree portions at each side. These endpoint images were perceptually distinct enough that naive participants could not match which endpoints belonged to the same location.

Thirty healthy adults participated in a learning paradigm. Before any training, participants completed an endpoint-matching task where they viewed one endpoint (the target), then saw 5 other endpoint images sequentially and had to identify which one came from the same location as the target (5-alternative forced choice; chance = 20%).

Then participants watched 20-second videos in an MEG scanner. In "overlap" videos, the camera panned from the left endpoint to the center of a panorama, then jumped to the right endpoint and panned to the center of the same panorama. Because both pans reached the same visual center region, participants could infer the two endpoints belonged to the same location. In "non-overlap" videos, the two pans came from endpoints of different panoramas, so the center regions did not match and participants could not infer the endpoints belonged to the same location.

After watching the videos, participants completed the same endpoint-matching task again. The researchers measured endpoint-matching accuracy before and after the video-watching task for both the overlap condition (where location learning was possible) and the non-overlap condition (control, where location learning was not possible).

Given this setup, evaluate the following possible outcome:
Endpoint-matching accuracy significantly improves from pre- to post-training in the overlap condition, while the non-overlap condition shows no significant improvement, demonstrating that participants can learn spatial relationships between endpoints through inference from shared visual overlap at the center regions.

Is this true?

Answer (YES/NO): YES